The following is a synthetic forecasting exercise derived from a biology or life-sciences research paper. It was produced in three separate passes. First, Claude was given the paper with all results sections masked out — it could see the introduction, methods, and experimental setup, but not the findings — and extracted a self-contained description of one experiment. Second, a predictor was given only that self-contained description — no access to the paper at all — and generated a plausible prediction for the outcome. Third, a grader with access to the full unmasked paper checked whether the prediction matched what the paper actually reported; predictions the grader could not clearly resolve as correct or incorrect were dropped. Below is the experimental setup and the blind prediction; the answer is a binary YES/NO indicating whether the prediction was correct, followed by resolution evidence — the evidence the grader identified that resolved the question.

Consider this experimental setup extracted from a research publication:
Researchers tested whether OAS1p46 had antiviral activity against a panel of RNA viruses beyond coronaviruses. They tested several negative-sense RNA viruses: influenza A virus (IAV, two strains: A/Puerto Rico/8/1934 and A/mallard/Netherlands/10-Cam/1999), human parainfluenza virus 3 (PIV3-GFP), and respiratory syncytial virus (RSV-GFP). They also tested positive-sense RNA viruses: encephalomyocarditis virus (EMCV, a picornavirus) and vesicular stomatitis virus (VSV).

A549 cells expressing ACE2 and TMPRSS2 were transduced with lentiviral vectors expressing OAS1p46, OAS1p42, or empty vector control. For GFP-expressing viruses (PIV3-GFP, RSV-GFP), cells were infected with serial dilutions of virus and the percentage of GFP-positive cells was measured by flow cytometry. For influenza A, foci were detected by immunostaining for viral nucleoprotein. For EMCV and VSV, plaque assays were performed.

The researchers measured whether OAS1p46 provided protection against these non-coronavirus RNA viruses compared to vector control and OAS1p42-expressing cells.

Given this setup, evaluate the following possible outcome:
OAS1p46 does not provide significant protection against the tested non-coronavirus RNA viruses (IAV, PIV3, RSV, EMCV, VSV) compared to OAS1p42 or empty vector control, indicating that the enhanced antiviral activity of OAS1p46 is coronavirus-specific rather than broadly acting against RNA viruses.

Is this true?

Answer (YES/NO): NO